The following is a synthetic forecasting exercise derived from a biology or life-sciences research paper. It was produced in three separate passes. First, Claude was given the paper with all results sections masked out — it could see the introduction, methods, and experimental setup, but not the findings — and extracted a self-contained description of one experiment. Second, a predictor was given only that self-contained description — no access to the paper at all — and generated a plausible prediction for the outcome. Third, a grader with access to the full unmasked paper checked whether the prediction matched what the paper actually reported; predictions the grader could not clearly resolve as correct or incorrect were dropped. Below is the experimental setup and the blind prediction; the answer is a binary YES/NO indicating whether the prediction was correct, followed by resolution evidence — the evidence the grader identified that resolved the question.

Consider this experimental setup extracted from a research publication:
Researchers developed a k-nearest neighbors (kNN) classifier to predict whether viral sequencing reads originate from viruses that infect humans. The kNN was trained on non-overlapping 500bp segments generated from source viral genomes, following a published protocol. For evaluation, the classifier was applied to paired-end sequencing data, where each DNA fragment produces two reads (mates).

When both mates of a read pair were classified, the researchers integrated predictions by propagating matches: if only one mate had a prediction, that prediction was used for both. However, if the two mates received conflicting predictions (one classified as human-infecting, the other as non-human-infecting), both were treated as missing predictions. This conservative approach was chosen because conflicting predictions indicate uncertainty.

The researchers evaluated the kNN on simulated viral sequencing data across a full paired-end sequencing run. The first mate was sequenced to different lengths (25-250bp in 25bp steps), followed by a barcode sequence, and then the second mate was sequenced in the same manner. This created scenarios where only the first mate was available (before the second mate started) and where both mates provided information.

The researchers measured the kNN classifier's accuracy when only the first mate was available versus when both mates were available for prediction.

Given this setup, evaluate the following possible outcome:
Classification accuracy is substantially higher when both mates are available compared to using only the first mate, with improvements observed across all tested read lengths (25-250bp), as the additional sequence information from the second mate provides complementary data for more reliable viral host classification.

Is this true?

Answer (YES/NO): NO